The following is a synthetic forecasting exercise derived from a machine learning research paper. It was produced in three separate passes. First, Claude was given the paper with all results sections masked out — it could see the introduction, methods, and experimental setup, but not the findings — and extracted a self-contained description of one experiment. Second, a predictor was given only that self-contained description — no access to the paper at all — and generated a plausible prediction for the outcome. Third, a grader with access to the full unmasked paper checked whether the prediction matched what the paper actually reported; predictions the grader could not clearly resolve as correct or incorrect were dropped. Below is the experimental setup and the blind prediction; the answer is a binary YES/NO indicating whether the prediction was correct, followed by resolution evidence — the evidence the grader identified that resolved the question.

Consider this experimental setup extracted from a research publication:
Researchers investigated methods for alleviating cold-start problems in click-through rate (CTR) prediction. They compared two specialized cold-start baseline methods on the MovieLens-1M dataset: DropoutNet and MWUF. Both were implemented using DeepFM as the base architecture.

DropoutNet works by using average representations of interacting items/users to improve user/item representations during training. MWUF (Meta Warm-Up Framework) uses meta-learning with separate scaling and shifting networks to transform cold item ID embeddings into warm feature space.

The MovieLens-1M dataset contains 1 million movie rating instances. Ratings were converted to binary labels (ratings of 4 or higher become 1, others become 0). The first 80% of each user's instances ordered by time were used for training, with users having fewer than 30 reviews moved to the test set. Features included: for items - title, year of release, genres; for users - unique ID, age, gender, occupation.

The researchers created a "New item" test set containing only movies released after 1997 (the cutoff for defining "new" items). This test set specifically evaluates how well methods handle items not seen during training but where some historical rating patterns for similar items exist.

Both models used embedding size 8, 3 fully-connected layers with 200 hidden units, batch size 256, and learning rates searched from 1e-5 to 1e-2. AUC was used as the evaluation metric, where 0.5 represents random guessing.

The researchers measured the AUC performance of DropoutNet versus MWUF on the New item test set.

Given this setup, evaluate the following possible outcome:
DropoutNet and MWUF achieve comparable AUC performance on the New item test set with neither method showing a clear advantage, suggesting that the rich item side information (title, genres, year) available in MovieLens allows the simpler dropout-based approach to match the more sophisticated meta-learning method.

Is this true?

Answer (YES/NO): NO